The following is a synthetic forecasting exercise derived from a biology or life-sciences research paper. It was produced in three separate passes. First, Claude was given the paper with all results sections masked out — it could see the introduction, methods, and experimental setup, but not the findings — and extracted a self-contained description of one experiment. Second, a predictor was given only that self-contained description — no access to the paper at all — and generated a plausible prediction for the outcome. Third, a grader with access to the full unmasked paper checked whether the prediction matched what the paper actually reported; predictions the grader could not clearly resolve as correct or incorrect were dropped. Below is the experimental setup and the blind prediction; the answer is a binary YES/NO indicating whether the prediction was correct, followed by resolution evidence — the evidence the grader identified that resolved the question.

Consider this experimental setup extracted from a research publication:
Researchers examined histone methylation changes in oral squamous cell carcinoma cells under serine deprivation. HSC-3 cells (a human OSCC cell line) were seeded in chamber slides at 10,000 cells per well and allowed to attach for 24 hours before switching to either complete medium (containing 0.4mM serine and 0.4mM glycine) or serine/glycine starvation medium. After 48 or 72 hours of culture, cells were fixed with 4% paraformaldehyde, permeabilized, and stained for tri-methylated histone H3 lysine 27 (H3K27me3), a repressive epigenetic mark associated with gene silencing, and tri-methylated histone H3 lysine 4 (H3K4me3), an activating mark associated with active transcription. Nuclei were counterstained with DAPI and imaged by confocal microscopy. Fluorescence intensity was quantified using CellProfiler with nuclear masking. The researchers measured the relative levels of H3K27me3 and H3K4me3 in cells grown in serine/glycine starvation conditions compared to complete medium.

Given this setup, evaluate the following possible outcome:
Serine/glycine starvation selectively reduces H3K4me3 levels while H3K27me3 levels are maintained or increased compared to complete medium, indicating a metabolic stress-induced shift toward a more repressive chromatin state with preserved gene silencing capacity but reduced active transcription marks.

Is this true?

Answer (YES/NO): NO